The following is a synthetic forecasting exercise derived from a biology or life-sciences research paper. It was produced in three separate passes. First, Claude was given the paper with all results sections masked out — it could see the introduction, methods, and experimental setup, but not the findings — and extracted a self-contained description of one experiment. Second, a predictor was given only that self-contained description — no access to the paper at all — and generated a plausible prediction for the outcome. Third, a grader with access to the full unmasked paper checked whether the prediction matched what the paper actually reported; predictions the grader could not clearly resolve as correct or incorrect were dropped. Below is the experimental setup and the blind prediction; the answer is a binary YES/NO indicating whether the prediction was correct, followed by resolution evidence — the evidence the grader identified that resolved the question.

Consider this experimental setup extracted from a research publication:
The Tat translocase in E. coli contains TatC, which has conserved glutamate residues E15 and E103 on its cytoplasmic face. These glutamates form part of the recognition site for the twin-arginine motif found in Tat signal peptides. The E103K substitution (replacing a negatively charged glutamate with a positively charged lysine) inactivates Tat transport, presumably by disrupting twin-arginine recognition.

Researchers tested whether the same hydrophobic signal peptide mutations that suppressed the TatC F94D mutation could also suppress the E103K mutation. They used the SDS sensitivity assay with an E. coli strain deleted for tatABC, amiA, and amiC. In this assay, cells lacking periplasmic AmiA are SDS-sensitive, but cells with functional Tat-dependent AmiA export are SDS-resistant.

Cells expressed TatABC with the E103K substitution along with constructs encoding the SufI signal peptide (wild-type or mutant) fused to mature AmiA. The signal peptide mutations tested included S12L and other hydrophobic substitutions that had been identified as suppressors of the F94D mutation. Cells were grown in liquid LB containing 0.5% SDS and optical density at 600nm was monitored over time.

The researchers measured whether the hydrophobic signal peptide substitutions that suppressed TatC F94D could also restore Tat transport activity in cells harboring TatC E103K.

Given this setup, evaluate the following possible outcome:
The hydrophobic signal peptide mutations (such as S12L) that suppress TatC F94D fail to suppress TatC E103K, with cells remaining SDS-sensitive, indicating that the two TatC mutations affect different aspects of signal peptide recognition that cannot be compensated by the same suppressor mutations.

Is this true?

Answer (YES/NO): NO